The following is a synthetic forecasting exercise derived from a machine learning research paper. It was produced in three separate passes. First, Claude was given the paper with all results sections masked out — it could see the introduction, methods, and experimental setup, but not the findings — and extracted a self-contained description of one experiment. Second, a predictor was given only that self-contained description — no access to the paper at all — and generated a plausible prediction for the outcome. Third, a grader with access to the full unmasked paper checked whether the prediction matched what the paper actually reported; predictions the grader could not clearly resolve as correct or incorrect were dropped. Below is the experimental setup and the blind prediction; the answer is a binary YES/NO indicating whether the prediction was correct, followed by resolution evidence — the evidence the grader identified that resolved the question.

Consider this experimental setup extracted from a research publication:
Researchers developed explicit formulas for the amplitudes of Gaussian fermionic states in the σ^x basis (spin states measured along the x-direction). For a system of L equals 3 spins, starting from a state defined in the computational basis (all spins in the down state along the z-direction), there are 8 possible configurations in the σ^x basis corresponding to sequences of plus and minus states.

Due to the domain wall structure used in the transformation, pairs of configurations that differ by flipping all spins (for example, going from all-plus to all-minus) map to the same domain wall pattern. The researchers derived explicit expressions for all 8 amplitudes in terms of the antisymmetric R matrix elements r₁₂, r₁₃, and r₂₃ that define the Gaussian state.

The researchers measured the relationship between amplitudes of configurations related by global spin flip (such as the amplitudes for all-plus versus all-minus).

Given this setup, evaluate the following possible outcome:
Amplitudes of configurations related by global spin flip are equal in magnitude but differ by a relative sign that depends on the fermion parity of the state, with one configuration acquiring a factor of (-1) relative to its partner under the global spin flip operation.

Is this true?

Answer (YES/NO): NO